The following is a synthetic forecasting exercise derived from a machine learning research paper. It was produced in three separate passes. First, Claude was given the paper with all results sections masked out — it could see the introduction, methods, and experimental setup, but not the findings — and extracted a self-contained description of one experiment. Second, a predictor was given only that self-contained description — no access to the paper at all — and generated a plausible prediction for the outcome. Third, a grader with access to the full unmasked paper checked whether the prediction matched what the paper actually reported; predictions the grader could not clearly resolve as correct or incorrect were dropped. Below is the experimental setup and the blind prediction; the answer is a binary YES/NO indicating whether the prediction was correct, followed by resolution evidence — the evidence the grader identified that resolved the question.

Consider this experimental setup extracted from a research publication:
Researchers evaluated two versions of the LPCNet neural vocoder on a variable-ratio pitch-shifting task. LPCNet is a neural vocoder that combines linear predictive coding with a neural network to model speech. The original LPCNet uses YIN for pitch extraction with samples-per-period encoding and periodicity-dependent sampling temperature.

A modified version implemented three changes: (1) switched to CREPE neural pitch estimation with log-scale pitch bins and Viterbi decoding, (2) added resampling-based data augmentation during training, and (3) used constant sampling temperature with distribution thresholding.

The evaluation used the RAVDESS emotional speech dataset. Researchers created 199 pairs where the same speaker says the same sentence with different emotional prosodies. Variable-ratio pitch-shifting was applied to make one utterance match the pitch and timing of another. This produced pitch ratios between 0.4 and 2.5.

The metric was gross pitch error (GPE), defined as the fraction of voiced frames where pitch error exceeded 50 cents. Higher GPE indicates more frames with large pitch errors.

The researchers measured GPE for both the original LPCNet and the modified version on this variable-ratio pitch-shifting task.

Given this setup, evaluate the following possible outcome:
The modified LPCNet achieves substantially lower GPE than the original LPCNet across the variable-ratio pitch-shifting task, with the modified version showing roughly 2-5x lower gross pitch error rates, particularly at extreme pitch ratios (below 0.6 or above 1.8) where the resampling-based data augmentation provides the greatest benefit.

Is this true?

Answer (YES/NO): NO